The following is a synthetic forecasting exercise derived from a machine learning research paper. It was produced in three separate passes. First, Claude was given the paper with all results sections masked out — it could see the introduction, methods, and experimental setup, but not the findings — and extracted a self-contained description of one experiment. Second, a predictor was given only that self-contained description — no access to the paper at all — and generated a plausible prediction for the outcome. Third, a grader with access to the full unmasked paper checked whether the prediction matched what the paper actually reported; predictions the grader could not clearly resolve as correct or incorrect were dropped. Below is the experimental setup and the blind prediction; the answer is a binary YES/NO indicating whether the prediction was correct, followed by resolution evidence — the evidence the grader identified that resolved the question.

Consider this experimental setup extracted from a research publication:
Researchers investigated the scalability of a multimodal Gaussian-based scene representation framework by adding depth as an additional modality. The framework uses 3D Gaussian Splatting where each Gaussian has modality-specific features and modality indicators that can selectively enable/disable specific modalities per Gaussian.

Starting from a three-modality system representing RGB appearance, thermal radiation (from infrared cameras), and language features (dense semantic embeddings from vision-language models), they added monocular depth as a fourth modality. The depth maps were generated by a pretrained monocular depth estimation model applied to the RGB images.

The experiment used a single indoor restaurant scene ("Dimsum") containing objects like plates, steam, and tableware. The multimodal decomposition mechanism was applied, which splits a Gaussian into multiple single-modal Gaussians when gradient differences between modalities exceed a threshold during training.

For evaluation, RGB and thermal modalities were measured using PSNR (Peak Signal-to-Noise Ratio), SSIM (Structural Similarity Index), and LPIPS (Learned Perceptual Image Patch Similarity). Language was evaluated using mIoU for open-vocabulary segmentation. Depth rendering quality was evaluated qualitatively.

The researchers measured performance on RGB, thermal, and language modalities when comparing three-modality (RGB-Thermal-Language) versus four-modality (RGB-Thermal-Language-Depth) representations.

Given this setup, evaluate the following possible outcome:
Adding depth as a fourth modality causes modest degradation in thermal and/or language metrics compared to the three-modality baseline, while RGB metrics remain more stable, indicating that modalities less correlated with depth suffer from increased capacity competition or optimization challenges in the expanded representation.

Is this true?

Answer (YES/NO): NO